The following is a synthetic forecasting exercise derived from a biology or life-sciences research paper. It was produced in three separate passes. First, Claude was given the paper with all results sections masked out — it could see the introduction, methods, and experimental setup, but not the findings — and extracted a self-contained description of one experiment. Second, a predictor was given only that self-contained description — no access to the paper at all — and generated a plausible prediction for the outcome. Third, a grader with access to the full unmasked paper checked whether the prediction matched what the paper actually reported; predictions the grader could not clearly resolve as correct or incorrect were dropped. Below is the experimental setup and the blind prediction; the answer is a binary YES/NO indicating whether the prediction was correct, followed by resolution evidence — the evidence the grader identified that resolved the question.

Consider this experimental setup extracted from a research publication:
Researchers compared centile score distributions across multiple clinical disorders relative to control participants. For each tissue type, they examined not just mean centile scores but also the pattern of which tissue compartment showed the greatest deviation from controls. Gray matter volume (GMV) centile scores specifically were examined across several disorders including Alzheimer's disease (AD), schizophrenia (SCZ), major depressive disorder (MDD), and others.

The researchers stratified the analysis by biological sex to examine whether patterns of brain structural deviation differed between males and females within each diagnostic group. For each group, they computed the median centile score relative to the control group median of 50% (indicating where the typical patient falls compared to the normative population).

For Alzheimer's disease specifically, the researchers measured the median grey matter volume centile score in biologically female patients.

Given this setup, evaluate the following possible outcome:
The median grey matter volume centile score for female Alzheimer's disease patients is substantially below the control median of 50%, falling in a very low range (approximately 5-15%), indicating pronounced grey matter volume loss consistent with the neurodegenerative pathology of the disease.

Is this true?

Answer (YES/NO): YES